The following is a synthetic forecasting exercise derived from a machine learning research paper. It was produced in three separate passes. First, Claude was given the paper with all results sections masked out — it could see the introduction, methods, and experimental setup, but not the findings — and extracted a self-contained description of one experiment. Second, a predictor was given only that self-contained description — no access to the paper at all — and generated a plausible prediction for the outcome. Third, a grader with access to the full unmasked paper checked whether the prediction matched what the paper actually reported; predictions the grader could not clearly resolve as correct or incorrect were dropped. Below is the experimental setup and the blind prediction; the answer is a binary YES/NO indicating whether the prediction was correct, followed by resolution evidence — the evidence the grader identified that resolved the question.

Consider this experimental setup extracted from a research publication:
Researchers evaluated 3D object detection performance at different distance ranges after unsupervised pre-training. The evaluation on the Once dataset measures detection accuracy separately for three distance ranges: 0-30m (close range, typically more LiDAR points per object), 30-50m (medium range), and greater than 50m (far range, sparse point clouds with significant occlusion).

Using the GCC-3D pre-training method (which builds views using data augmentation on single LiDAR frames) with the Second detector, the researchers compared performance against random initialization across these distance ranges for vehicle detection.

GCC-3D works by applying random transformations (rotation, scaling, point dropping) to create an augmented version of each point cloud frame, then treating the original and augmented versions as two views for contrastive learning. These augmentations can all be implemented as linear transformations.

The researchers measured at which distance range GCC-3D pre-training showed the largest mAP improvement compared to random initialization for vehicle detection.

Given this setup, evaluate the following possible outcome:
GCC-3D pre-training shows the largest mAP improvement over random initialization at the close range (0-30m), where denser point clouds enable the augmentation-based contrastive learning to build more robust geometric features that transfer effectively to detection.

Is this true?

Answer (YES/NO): NO